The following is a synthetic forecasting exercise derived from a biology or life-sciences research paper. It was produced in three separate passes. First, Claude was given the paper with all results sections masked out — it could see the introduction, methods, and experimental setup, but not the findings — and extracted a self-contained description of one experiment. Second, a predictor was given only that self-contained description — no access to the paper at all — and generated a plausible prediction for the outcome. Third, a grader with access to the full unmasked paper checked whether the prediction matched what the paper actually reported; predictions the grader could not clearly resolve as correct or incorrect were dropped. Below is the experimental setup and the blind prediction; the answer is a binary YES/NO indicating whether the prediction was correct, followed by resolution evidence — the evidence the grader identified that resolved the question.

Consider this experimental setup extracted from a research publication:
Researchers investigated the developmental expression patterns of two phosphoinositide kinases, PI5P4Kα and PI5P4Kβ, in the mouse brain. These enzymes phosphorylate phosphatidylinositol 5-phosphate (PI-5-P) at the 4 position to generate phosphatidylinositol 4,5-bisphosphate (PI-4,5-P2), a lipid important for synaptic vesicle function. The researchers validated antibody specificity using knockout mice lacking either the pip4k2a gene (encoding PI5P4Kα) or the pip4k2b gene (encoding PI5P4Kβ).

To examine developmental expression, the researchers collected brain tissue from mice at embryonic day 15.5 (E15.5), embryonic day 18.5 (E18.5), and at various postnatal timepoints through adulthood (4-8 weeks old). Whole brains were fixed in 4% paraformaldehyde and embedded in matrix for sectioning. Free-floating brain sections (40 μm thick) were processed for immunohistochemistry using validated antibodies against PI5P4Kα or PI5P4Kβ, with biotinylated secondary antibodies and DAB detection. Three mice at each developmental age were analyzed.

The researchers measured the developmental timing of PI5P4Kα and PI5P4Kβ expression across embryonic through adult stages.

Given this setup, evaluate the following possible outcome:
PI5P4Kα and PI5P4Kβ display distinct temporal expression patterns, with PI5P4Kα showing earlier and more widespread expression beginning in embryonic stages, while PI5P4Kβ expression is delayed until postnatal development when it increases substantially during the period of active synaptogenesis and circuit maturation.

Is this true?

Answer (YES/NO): NO